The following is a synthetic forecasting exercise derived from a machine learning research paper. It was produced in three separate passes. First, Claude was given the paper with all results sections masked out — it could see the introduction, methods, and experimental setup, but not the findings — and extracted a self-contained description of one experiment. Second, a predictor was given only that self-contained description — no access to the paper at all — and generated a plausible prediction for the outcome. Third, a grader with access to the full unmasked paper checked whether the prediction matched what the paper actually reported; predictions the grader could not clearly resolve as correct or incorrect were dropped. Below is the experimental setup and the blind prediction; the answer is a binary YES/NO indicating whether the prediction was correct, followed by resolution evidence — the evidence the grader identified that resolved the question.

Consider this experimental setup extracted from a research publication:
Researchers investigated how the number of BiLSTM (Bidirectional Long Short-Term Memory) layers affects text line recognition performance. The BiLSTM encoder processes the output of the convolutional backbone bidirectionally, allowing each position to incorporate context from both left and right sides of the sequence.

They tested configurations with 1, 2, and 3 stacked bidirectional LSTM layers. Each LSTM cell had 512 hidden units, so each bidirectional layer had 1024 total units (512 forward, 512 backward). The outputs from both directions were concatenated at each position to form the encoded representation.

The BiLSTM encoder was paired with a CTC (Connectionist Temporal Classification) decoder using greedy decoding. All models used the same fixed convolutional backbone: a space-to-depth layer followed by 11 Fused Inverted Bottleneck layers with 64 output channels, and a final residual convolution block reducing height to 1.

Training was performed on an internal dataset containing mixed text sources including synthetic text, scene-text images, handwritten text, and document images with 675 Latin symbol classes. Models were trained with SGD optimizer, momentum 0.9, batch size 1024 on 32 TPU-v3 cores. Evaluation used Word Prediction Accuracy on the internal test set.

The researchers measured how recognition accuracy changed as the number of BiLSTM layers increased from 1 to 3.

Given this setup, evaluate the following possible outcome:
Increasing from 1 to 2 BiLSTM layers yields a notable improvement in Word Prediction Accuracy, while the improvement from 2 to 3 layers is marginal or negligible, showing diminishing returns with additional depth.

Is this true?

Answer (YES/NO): NO